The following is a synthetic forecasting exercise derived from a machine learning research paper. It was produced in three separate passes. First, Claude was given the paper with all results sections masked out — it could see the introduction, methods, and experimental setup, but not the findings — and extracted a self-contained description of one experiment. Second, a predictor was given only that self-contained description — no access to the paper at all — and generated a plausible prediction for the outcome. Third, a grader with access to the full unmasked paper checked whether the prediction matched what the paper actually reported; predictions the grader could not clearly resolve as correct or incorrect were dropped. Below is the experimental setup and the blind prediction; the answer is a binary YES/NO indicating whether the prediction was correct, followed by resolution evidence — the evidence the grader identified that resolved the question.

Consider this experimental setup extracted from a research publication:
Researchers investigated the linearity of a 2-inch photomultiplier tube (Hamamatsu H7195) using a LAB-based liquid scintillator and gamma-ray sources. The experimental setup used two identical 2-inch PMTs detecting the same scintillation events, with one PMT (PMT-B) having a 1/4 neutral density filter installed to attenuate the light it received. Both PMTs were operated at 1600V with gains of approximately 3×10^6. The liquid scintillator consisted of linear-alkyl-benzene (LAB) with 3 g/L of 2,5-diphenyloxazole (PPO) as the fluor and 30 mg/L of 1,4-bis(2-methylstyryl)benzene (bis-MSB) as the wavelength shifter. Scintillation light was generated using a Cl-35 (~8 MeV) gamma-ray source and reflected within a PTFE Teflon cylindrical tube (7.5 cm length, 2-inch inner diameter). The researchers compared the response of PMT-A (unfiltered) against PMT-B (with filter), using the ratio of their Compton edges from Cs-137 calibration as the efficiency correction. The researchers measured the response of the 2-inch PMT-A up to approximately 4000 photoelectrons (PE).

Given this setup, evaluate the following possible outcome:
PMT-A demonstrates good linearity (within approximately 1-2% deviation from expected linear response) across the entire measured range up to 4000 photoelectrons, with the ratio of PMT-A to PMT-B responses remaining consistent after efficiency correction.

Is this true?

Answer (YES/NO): YES